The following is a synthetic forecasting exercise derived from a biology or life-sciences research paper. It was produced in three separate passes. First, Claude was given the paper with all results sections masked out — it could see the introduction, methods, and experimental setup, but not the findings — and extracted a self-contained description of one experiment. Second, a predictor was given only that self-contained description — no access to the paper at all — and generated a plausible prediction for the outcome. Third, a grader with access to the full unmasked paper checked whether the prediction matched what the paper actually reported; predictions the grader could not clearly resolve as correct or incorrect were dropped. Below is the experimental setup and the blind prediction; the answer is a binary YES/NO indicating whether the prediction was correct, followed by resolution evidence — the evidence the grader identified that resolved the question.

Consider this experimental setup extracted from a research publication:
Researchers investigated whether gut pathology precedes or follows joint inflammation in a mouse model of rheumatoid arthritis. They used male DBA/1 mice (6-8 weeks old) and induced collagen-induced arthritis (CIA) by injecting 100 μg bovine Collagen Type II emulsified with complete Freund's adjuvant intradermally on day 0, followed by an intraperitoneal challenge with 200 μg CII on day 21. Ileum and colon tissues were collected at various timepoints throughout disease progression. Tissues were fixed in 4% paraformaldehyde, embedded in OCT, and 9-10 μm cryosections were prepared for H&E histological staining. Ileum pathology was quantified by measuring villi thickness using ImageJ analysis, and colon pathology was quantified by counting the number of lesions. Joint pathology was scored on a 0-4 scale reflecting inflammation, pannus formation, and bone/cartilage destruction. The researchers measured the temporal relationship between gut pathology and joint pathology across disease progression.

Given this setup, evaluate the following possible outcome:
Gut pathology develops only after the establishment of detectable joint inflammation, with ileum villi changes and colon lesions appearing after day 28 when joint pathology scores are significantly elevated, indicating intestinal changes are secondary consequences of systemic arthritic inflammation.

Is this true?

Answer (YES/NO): NO